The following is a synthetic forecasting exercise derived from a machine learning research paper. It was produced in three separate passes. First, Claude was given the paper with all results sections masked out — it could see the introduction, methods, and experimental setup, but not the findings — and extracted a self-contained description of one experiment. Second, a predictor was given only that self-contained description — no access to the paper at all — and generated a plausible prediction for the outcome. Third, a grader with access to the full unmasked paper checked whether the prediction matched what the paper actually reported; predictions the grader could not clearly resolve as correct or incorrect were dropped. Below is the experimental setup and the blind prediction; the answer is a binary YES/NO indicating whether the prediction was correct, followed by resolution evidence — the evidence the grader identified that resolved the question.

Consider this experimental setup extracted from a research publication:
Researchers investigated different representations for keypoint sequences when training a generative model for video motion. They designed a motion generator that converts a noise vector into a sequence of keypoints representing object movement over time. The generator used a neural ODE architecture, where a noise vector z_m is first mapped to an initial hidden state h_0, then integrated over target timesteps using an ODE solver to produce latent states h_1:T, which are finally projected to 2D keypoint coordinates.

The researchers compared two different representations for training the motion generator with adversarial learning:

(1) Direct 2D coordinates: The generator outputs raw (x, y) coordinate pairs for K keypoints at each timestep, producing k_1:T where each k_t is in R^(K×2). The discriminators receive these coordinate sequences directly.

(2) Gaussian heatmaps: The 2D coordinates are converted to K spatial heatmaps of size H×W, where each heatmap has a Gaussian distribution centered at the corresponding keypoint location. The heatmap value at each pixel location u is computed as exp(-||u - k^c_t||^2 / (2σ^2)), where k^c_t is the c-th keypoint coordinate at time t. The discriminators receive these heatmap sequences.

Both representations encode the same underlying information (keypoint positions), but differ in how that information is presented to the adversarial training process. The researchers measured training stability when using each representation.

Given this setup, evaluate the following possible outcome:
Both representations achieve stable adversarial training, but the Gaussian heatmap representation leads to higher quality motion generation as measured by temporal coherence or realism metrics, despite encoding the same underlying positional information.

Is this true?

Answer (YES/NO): NO